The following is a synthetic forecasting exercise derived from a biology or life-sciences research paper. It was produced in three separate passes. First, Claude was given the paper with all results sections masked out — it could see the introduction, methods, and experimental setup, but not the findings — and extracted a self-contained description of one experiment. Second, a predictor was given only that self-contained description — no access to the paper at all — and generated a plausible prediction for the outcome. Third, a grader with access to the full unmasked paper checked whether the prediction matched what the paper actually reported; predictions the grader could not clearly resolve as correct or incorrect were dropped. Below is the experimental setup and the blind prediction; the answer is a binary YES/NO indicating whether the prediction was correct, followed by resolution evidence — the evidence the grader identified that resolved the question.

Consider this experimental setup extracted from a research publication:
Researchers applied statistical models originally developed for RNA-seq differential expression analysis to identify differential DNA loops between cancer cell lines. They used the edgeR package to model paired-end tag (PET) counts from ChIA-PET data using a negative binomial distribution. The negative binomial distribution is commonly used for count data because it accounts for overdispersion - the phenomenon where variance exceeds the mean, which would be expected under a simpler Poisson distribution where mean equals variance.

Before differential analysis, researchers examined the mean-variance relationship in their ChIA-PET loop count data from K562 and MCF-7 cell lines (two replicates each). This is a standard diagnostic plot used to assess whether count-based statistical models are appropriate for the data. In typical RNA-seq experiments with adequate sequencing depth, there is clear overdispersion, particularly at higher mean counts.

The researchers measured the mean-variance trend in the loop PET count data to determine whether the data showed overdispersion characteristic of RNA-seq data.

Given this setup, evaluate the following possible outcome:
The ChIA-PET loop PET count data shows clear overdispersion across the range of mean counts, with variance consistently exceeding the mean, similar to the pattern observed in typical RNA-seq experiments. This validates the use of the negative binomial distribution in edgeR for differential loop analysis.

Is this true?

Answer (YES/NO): NO